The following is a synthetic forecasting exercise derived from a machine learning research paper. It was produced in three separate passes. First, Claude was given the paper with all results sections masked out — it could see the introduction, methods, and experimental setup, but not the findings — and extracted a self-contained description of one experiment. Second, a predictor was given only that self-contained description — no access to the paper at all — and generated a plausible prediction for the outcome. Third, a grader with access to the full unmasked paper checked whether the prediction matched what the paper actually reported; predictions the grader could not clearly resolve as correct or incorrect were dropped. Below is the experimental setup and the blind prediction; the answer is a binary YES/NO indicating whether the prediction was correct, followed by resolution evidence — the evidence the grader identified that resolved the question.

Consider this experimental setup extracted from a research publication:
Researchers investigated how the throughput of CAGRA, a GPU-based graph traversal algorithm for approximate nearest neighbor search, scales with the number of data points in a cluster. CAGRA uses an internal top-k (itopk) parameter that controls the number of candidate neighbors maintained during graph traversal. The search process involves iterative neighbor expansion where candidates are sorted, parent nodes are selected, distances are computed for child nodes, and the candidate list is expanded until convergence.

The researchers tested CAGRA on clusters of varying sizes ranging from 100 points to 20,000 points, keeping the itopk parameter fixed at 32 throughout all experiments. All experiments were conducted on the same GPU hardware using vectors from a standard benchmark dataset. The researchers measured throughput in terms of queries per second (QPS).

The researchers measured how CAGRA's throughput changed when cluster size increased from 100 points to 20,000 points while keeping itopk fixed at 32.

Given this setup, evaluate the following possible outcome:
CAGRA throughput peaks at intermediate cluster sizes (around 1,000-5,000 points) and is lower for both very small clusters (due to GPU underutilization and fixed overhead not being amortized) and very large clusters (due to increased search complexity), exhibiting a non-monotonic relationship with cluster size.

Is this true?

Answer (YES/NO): NO